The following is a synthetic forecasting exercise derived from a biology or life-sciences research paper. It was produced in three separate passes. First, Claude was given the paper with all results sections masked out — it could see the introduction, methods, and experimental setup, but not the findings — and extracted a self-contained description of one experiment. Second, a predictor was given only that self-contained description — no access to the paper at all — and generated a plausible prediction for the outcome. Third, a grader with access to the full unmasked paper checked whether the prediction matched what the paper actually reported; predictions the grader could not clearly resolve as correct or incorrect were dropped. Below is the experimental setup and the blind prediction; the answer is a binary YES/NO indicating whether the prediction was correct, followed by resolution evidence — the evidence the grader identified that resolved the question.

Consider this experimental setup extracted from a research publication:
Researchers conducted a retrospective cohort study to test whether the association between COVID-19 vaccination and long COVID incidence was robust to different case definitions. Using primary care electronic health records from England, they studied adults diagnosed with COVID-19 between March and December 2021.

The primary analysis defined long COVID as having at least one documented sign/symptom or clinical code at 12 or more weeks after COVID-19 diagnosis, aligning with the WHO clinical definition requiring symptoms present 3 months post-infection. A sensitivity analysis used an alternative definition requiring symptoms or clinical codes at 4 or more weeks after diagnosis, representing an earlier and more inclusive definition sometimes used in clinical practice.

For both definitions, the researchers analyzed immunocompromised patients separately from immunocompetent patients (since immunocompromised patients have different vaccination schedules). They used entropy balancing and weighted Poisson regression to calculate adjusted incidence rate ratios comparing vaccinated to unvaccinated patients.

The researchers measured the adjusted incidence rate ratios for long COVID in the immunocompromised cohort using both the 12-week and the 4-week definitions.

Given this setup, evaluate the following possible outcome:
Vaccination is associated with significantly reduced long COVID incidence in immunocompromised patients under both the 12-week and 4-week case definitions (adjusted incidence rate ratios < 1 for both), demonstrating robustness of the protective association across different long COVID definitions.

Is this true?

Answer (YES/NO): NO